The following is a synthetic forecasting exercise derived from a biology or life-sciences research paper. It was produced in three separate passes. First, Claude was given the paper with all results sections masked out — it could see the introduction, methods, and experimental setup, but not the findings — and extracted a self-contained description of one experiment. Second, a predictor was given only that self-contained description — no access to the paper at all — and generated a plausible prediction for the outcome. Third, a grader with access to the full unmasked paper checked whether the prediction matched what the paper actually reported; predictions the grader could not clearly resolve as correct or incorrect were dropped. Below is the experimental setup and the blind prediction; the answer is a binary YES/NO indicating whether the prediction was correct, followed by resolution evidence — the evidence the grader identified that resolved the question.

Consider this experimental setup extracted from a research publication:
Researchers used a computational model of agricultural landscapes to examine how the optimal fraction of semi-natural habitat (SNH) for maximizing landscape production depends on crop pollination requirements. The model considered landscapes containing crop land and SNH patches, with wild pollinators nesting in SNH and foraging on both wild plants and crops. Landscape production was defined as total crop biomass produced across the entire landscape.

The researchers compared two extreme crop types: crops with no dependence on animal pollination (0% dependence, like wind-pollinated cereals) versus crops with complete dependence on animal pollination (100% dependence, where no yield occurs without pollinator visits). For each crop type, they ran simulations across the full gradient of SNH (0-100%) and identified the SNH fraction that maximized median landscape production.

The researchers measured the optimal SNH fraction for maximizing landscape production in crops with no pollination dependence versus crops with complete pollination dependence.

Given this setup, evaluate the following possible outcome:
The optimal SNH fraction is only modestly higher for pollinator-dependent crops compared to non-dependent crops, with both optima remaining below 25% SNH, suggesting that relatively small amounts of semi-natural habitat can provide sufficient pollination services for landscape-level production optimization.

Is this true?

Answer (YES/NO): NO